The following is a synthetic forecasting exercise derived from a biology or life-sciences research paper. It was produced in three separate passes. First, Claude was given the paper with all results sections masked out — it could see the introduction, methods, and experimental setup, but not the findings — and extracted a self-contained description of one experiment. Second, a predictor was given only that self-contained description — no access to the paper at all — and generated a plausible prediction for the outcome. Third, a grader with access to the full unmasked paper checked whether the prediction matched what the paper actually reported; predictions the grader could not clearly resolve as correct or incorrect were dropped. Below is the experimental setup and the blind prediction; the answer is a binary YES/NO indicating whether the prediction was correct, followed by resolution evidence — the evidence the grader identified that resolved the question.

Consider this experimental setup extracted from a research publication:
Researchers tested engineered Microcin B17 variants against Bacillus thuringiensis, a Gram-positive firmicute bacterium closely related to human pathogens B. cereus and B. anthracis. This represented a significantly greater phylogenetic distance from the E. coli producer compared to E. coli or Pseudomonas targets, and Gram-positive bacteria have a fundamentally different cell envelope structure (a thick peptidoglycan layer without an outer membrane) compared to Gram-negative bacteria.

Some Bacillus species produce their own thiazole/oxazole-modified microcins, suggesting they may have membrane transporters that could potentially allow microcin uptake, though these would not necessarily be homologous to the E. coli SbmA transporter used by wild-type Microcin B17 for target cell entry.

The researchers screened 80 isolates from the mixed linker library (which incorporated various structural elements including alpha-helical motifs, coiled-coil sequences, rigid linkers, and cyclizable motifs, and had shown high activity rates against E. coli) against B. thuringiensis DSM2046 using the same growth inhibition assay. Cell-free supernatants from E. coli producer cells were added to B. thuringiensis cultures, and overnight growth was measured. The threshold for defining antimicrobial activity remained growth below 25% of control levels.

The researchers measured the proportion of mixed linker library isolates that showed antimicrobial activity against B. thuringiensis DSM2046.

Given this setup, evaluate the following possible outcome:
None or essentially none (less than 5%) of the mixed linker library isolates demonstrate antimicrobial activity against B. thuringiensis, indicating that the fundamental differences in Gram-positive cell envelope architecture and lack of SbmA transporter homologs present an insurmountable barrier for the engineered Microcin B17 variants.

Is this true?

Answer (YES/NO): NO